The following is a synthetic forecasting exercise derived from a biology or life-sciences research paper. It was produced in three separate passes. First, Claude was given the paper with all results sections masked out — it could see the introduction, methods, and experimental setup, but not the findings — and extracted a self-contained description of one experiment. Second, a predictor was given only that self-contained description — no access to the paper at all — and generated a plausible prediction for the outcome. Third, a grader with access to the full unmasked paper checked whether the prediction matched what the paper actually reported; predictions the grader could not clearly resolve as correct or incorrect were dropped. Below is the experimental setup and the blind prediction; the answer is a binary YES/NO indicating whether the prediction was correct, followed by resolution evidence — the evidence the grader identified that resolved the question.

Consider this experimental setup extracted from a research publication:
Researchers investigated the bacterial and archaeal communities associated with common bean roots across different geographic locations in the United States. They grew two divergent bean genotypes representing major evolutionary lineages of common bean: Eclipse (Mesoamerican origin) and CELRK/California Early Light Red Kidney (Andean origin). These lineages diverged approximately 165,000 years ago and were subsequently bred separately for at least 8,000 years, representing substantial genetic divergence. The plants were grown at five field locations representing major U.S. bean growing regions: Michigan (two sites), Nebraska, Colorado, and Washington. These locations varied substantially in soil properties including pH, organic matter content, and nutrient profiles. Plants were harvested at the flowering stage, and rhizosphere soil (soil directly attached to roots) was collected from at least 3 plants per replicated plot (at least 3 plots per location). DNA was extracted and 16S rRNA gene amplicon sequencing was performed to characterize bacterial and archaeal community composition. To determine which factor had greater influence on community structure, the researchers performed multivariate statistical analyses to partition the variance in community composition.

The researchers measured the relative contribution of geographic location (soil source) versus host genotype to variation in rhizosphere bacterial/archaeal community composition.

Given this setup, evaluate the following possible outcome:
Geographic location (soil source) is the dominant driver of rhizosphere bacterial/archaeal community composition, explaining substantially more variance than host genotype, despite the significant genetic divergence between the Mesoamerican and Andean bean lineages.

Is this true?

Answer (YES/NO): YES